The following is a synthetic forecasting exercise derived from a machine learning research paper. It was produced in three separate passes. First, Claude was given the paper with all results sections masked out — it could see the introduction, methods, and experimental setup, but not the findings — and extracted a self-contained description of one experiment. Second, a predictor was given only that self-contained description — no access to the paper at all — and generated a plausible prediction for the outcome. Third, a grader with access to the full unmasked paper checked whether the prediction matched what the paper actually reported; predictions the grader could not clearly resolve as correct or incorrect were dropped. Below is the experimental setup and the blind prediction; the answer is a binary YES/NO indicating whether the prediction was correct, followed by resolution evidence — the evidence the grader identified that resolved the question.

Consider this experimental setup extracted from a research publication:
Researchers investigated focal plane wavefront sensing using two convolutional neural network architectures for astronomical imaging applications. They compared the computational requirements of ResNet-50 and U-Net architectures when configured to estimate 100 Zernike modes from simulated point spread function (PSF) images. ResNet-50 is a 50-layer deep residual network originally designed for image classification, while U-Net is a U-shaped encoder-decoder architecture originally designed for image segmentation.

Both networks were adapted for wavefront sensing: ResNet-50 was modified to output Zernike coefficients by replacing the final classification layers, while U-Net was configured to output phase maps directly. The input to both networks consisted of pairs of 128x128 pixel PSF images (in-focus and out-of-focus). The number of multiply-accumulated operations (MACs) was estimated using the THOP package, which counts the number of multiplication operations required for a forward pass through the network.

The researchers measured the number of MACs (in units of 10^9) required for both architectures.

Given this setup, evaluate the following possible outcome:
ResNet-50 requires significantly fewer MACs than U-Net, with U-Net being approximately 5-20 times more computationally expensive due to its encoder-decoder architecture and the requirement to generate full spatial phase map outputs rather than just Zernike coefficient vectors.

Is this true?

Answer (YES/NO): NO